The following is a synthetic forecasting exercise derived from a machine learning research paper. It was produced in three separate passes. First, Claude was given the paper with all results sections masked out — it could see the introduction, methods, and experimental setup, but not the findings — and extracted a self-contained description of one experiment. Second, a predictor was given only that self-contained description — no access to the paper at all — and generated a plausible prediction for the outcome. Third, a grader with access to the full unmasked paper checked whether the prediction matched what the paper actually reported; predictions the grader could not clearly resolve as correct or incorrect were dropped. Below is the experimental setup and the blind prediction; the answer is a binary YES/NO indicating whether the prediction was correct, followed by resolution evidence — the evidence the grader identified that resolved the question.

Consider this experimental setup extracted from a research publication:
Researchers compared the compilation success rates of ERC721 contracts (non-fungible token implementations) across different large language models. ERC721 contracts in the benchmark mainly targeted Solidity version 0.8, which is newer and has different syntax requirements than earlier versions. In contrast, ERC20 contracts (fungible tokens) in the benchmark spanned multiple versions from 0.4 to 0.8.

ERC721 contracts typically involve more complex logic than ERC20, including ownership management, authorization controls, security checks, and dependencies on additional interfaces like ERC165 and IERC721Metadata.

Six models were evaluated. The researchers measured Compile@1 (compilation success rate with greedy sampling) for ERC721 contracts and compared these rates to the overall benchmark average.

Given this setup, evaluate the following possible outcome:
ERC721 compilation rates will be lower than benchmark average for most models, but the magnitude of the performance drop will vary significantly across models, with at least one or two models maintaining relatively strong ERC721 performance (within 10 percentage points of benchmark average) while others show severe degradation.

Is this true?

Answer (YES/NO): NO